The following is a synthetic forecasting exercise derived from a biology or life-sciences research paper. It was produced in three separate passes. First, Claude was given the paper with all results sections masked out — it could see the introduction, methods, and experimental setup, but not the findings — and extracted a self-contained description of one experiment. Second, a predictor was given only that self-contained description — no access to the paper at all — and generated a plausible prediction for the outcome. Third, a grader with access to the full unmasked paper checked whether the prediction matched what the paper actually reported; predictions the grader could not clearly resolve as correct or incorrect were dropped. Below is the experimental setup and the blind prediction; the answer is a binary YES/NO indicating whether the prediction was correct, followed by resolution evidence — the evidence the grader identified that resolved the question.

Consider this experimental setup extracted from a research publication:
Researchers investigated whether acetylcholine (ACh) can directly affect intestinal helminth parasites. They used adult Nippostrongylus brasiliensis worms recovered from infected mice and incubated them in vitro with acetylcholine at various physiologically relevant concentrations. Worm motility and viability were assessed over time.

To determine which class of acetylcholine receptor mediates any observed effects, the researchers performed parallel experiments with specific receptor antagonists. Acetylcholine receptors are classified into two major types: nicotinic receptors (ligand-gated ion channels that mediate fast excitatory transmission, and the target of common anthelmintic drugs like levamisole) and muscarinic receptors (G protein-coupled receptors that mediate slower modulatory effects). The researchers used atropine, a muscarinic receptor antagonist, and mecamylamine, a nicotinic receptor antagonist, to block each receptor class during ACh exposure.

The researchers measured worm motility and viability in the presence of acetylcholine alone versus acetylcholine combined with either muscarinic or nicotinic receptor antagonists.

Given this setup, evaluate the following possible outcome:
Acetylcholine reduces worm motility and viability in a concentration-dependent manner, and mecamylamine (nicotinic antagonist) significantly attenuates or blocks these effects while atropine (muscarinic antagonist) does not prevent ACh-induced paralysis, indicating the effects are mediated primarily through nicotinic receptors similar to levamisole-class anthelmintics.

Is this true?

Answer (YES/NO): NO